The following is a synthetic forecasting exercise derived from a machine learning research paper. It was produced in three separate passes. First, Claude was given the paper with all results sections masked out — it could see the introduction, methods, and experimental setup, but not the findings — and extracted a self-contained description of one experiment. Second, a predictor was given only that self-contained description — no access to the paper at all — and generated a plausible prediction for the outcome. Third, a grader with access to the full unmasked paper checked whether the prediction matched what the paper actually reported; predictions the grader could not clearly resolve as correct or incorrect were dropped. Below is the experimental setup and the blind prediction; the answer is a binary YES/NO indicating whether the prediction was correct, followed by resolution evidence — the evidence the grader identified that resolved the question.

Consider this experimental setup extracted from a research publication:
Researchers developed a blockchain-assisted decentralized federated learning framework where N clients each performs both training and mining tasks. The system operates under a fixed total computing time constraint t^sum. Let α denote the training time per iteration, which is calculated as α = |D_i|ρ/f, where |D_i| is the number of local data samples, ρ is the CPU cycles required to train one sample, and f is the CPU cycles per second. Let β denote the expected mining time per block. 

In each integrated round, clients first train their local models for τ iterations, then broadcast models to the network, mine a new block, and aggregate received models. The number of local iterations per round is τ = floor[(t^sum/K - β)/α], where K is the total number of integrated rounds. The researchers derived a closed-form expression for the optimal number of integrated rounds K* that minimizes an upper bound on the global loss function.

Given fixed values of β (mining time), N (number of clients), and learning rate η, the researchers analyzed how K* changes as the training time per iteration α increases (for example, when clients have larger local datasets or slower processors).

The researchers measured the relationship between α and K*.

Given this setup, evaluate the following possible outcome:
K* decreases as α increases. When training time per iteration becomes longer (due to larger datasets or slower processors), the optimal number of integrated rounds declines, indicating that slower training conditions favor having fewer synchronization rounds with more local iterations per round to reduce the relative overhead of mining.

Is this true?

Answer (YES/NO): YES